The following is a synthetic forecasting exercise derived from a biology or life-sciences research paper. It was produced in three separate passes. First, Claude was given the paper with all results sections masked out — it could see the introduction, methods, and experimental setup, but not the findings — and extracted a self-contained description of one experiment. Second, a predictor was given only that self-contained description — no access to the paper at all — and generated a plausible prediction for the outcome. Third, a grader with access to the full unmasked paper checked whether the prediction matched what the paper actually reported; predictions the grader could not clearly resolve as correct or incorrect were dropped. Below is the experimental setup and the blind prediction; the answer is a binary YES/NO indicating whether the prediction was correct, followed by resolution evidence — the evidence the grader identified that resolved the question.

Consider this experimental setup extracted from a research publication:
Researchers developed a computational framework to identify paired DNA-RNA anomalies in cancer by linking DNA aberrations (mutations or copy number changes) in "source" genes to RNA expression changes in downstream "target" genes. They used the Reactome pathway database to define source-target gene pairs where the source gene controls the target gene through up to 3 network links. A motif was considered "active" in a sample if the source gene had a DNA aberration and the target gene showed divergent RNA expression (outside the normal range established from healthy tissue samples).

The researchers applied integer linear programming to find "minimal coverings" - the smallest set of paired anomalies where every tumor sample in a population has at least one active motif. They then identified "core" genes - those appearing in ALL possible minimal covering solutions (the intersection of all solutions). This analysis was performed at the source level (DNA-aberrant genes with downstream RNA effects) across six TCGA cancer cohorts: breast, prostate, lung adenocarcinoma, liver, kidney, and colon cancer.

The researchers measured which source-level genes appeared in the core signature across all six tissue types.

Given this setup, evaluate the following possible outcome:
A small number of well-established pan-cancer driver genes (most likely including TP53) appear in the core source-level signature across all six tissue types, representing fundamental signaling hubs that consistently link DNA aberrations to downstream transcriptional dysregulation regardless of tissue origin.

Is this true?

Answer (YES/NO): NO